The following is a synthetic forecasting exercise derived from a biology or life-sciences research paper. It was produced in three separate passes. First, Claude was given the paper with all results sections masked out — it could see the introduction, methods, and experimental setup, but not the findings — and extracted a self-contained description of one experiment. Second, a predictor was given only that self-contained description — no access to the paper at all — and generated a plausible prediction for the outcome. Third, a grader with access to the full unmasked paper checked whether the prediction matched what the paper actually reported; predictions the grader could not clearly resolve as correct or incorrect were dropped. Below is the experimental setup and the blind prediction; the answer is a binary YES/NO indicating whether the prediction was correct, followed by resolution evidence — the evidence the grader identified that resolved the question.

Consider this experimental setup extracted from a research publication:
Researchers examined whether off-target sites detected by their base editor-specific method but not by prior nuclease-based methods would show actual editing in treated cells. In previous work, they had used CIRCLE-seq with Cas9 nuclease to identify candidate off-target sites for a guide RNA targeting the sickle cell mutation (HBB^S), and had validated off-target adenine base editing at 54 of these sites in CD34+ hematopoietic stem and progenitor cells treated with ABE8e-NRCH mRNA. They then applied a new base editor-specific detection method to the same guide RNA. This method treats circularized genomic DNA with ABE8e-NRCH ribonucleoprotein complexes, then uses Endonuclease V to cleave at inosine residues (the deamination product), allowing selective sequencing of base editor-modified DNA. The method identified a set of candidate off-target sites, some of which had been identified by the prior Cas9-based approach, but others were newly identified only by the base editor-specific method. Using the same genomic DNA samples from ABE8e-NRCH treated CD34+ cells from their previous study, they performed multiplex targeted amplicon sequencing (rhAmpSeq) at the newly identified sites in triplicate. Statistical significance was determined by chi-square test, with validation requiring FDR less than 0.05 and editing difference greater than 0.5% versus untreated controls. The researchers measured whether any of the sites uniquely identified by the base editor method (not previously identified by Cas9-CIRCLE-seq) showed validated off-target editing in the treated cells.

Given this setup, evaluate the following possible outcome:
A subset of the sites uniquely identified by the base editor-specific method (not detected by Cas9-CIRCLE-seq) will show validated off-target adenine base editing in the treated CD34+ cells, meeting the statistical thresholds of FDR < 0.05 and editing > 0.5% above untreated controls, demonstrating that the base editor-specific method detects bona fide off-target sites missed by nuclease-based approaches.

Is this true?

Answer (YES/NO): YES